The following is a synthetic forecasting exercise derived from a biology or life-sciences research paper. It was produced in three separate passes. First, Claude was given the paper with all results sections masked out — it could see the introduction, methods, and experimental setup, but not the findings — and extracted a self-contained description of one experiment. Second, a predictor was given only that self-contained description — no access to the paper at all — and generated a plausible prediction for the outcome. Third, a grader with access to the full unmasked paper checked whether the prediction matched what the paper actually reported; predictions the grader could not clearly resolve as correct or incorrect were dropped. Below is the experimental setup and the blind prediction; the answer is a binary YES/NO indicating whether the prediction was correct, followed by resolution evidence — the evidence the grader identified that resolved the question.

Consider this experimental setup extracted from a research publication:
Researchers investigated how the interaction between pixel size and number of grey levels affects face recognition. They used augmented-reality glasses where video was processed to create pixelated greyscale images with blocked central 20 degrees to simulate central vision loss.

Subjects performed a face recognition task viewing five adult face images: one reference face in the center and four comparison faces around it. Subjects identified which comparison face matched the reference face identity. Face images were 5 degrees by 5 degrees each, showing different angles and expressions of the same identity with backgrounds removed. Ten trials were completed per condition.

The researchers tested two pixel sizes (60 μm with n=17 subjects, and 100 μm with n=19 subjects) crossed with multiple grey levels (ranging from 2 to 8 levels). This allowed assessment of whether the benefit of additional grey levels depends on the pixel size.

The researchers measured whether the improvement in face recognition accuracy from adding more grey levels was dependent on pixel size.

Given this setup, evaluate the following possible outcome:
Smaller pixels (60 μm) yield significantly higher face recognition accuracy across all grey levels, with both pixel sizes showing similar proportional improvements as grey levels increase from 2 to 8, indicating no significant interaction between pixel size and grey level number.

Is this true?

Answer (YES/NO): NO